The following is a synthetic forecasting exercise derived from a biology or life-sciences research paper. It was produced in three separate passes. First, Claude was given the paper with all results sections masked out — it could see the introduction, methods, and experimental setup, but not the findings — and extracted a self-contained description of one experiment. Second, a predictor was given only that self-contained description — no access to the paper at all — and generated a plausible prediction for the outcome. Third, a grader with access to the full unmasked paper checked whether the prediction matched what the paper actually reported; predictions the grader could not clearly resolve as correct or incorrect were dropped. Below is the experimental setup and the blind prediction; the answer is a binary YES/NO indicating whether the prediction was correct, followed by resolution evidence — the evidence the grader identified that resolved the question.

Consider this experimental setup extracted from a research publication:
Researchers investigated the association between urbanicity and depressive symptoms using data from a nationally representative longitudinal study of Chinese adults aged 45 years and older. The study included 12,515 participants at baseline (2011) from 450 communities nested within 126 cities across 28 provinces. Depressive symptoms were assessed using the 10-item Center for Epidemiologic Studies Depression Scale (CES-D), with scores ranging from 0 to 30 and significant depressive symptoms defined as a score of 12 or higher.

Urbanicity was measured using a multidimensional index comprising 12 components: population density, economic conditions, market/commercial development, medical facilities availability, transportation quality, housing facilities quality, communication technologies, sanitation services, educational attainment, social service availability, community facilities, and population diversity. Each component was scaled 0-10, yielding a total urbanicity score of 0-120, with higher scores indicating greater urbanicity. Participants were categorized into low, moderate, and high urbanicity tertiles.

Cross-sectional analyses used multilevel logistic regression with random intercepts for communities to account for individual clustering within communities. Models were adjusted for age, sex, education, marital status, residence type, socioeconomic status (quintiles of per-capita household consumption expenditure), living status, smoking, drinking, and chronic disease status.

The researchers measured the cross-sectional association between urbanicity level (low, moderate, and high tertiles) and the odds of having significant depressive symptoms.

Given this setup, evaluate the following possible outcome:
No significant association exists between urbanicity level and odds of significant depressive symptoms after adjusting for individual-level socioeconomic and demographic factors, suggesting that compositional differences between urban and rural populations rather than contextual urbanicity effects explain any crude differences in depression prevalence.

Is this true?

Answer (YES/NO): NO